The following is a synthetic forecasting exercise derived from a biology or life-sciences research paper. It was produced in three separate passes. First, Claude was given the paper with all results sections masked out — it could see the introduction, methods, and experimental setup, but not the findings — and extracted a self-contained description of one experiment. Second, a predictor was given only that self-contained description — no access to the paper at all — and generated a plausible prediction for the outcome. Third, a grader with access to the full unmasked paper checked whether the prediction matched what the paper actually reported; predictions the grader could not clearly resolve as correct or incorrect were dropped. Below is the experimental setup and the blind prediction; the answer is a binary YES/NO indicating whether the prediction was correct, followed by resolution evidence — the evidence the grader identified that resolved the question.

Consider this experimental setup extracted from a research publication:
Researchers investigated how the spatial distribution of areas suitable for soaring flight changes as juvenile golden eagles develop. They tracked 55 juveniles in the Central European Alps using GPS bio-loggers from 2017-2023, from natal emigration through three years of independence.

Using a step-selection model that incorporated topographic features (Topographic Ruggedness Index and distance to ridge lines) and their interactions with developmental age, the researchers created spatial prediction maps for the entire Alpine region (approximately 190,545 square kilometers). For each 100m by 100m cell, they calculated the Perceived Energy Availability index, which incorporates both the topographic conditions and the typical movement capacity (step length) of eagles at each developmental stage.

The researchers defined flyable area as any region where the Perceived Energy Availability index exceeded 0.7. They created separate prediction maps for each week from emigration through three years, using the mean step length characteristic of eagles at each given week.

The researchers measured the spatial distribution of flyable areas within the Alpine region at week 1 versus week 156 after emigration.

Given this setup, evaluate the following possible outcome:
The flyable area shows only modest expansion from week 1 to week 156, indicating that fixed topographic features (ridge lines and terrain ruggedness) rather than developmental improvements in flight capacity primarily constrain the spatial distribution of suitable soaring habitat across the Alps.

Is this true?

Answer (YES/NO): NO